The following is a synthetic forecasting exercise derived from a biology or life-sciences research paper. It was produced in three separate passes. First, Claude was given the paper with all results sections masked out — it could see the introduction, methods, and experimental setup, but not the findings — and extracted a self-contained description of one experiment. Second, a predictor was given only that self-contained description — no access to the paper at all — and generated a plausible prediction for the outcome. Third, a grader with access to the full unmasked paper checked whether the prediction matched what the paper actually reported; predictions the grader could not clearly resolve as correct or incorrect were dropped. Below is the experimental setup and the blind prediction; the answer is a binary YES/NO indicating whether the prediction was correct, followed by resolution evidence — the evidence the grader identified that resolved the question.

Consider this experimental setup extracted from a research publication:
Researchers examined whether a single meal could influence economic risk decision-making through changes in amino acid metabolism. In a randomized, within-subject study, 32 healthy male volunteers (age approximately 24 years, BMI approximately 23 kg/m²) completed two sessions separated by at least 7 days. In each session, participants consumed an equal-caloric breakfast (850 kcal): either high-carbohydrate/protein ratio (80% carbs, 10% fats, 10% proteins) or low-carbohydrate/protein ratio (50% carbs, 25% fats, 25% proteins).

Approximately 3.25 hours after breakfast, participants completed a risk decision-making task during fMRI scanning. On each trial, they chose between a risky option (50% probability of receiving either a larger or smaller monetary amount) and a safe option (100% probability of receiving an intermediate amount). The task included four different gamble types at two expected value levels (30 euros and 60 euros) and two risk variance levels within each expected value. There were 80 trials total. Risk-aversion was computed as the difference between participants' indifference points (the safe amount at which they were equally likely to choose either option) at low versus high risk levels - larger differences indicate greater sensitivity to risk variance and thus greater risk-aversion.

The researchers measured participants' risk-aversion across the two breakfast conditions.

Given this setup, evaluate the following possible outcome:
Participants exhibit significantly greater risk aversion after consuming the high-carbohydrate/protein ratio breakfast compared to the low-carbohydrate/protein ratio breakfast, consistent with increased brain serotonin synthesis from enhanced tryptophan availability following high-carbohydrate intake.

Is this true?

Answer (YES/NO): NO